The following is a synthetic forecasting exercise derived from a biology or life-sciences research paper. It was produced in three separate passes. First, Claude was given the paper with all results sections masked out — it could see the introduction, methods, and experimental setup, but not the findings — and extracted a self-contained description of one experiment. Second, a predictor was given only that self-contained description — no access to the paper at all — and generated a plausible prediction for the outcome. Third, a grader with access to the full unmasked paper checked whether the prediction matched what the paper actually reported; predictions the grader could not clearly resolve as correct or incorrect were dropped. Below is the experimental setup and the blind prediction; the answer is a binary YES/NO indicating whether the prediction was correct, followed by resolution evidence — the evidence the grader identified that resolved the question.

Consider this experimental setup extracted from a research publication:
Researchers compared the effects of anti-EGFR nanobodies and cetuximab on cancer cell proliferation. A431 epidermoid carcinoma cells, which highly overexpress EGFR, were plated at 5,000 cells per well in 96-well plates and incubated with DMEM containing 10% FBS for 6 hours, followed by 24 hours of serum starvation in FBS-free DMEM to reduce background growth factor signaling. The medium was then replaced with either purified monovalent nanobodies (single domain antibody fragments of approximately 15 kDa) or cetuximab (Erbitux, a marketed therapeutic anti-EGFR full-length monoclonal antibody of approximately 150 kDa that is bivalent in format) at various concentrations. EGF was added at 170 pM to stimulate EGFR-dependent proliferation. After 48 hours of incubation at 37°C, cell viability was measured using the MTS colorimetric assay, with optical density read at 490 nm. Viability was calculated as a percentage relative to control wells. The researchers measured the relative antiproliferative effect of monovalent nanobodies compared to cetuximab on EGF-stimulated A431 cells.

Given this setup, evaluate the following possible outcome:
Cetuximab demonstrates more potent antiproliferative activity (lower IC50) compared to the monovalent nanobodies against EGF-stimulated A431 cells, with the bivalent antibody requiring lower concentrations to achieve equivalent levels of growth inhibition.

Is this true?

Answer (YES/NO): YES